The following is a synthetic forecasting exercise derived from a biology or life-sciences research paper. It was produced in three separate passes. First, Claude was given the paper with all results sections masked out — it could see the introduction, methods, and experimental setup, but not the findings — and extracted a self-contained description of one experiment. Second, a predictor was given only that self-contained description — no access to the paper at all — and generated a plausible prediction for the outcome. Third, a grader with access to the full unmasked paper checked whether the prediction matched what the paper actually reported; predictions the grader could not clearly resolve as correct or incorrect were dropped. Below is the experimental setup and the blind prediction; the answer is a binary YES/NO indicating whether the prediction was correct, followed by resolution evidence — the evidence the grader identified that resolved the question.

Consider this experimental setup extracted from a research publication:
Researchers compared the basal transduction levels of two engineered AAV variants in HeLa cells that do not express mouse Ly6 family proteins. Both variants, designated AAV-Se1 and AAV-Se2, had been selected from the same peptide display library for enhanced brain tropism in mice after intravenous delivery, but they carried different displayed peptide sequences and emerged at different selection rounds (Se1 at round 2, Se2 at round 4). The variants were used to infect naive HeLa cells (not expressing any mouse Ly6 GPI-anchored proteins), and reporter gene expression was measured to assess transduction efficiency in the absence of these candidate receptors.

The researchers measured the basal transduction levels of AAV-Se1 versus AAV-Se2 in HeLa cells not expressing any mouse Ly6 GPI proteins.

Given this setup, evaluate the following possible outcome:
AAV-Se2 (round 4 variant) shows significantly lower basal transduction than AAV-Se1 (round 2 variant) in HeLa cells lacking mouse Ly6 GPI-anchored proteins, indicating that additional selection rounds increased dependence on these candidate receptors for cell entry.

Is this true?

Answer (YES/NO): YES